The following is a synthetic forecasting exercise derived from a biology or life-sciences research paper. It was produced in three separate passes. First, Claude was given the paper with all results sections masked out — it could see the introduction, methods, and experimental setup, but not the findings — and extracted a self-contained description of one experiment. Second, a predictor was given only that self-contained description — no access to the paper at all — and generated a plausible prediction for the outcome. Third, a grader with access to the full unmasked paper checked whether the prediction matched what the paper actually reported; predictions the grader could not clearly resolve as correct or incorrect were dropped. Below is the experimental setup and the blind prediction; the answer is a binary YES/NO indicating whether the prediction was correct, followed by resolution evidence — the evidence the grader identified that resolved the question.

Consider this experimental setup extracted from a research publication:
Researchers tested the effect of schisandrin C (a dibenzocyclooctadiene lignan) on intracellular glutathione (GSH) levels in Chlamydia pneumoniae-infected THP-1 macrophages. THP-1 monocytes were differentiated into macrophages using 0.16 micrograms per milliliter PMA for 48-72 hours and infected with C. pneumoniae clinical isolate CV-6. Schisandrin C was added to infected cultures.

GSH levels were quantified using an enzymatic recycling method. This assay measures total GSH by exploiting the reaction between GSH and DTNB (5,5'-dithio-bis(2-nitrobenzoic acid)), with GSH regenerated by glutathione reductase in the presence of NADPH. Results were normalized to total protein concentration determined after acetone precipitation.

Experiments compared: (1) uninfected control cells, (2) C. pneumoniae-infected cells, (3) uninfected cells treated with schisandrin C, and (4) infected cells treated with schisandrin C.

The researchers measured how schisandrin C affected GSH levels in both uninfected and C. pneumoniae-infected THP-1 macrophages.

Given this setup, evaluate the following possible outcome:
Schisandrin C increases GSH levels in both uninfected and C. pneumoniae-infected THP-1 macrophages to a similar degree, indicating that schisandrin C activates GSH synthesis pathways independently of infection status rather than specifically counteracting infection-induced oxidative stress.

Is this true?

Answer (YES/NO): NO